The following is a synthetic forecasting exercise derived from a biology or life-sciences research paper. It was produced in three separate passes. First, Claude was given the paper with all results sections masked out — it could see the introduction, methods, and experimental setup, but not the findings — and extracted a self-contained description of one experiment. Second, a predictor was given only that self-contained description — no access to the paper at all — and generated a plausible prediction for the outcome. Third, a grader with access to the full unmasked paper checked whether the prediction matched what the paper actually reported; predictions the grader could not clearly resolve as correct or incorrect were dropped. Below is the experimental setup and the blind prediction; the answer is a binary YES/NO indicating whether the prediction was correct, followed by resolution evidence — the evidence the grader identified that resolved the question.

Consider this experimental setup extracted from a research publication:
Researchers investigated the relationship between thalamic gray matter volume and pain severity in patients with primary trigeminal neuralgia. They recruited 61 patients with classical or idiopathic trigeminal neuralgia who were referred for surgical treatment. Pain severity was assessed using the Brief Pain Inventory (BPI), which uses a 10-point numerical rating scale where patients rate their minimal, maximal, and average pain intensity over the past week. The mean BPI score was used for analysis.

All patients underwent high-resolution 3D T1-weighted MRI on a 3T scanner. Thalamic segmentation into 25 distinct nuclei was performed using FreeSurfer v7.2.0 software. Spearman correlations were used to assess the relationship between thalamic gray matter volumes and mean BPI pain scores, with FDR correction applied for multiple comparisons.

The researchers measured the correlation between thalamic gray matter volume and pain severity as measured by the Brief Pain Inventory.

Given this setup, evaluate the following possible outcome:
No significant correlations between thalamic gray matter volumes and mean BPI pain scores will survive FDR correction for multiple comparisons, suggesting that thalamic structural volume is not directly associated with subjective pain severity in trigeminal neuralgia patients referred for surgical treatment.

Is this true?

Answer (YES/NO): NO